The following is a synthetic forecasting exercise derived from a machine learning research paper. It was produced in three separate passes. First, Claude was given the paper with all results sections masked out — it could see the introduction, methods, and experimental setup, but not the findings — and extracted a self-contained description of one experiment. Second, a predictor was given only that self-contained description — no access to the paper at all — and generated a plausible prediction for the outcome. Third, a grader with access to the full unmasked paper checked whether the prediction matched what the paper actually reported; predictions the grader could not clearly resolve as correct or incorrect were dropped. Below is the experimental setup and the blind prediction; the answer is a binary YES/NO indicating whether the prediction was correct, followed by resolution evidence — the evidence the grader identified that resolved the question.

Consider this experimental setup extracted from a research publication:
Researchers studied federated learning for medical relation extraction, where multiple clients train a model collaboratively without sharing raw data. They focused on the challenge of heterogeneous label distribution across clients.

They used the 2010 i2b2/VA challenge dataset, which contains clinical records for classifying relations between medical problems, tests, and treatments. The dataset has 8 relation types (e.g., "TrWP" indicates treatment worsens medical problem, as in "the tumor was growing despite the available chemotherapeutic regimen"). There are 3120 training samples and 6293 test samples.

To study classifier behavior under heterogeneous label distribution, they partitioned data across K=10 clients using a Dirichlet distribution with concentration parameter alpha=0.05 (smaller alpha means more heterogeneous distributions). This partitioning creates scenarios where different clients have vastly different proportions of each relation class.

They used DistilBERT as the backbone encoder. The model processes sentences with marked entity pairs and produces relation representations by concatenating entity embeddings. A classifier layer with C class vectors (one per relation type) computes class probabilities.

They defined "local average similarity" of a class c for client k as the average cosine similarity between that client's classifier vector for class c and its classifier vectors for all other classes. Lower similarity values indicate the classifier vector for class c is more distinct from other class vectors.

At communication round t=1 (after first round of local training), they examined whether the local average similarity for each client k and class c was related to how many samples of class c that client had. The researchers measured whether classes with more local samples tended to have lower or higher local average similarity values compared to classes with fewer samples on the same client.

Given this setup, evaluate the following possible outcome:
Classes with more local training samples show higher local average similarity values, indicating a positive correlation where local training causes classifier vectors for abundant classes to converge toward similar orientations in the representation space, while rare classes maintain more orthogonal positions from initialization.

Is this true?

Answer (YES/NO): NO